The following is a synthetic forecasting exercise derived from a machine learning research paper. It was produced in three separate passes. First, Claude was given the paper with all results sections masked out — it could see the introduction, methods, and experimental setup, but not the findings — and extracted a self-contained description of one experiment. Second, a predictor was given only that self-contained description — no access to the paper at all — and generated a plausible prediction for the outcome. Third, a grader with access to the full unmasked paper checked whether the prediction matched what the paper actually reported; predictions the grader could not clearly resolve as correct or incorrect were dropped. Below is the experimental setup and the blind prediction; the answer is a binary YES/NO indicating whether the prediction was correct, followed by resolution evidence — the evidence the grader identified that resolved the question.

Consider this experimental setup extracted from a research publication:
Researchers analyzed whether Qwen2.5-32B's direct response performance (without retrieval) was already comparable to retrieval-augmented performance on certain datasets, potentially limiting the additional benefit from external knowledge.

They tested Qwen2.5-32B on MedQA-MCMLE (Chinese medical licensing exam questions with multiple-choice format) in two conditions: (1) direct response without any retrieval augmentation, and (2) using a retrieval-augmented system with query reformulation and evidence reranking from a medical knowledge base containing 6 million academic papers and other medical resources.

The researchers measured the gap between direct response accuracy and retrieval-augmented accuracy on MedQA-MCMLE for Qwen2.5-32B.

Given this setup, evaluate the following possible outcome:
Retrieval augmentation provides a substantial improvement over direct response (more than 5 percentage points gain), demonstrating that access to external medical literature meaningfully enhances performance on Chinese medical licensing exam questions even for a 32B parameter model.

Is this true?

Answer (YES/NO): NO